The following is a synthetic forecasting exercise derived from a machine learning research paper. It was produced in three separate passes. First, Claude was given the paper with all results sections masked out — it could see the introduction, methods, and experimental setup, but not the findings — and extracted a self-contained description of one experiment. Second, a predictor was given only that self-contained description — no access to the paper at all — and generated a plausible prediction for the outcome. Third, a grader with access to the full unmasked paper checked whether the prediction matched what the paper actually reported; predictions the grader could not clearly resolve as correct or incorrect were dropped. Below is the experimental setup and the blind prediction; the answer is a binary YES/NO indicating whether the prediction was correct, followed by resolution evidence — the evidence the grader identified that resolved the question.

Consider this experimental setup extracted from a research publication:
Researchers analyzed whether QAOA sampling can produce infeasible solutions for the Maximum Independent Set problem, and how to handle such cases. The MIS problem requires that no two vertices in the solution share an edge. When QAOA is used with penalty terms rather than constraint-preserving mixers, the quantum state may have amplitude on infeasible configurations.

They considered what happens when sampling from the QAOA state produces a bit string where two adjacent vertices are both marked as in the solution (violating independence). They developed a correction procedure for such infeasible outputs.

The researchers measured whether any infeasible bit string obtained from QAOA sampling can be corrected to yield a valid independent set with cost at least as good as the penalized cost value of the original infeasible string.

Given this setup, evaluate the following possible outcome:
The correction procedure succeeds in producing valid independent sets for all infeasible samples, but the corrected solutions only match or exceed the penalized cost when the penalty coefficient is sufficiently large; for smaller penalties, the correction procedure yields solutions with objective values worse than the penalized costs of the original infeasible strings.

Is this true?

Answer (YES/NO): NO